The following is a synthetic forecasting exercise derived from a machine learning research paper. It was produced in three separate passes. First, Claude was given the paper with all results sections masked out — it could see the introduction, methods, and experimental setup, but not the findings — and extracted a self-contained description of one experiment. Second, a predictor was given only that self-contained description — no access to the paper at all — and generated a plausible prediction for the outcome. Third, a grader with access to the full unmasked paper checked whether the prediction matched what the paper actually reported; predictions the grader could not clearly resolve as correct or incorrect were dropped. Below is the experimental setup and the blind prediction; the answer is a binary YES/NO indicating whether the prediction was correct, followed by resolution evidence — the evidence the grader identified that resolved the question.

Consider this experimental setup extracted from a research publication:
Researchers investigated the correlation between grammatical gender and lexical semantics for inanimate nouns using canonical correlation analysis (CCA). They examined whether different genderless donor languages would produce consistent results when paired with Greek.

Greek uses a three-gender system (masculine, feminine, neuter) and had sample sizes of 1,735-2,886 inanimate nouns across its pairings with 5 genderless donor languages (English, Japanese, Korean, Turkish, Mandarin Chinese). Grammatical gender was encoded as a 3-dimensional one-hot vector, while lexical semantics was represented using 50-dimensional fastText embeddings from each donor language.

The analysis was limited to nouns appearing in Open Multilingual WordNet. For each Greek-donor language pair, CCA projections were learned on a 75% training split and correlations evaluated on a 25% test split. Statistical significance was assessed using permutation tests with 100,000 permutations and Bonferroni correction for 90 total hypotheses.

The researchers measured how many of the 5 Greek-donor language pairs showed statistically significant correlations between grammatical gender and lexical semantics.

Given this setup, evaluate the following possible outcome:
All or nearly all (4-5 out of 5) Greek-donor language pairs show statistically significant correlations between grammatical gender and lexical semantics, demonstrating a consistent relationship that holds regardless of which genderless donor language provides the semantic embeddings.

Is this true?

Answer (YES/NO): NO